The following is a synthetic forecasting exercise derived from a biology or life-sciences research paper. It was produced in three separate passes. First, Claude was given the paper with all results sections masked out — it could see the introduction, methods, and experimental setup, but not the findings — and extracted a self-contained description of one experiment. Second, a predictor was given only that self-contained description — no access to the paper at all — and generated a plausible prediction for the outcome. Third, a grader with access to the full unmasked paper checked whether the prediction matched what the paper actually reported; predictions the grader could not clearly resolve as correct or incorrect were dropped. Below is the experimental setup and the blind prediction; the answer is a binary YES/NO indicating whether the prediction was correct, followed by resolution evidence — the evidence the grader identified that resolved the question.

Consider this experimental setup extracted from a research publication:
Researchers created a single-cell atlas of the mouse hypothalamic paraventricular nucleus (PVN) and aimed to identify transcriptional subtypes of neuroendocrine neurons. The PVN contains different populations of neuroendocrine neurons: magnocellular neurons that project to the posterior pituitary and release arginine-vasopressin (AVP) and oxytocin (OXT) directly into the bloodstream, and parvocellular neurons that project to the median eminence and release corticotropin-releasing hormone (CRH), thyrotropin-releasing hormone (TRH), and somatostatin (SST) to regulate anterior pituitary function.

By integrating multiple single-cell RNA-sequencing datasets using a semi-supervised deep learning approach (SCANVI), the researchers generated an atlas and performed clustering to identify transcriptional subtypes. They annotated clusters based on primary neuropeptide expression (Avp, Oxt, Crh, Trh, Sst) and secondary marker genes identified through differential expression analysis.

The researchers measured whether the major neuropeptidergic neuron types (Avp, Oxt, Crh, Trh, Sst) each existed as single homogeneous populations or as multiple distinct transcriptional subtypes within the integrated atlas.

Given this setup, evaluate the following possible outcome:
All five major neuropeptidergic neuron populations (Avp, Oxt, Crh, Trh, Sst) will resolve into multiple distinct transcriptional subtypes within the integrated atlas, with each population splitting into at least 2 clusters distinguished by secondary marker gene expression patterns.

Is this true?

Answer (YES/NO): YES